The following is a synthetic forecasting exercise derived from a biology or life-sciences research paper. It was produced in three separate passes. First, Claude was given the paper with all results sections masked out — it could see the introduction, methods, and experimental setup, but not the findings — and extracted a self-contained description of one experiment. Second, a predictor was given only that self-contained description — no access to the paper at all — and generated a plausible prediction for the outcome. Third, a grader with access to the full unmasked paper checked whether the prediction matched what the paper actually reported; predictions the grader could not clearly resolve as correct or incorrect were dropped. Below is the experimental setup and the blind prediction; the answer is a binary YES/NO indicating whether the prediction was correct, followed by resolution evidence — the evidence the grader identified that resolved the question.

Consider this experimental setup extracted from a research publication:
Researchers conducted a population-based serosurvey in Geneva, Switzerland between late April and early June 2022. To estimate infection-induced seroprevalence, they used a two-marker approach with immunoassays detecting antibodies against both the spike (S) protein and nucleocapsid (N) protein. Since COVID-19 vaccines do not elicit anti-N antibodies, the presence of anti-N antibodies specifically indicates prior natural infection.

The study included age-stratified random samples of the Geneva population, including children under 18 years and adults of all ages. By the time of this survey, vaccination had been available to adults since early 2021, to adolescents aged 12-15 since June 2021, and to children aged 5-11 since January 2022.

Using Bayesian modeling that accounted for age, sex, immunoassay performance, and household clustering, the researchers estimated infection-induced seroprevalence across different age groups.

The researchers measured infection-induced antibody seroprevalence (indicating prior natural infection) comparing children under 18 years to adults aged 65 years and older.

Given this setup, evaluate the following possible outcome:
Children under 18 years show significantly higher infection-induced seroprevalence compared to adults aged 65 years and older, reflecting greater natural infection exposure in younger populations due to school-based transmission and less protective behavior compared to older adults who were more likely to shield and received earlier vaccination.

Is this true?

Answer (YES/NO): YES